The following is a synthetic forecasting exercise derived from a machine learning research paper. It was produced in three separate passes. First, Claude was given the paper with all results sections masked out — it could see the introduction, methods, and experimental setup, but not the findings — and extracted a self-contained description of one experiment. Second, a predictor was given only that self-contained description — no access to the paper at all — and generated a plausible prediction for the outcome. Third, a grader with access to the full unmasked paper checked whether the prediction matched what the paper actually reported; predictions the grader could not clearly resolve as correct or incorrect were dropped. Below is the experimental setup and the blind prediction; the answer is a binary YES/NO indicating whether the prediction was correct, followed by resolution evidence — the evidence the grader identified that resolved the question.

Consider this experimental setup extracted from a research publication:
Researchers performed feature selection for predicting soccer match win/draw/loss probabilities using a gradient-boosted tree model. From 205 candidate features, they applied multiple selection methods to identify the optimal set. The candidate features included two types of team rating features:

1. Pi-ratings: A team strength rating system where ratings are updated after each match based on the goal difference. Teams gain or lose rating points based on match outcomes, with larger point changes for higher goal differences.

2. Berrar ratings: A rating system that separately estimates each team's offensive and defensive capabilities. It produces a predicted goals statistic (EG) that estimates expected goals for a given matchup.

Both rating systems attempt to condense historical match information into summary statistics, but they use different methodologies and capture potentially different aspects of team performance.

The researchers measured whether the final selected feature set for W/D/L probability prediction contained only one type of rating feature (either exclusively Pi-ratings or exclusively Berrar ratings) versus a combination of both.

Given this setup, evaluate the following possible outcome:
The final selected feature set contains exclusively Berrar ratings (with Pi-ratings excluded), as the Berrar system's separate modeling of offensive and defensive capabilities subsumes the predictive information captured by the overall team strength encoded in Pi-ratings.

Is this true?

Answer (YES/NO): NO